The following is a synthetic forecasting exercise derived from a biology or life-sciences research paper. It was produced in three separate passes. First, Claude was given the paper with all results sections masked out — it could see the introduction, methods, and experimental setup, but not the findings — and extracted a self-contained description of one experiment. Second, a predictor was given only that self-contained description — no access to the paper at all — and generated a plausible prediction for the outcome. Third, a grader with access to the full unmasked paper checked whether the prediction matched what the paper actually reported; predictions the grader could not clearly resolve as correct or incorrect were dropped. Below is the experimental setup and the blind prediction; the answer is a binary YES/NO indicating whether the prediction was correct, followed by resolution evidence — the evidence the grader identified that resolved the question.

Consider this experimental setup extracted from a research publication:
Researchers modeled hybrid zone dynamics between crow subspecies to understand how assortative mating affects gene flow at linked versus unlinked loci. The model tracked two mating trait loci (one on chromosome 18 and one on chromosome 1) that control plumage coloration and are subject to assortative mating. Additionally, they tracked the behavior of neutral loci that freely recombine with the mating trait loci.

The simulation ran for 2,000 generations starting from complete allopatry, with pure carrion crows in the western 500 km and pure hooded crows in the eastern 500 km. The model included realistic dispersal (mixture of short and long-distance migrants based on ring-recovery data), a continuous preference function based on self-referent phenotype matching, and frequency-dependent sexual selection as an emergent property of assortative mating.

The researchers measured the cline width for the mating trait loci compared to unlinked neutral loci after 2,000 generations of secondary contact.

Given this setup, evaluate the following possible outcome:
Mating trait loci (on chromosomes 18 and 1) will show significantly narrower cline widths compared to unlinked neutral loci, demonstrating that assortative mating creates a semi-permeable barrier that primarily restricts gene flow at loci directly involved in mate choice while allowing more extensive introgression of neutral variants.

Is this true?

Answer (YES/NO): YES